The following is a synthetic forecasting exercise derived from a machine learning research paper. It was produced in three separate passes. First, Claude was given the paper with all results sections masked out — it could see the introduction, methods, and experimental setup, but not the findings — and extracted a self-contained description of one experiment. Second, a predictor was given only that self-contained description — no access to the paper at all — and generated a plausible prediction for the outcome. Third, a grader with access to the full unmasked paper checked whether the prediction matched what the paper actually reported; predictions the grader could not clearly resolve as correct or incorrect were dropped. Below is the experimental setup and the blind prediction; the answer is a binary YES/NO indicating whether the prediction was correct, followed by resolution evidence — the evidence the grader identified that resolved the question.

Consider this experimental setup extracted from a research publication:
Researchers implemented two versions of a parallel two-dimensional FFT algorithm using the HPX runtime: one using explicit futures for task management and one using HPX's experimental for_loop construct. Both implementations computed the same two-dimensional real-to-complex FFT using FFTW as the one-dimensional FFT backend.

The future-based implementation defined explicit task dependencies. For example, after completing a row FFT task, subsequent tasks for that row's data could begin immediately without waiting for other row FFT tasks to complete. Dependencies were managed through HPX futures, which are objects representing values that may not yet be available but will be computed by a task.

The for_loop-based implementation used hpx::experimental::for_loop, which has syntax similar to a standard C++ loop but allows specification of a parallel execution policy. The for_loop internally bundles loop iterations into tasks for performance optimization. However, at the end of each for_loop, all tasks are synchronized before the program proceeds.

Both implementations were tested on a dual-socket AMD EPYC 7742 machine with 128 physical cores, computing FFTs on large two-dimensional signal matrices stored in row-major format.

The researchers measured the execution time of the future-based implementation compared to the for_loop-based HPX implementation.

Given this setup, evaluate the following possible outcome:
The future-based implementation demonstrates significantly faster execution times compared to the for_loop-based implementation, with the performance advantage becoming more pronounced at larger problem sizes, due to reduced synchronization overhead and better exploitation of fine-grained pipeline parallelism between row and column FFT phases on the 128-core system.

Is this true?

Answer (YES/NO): NO